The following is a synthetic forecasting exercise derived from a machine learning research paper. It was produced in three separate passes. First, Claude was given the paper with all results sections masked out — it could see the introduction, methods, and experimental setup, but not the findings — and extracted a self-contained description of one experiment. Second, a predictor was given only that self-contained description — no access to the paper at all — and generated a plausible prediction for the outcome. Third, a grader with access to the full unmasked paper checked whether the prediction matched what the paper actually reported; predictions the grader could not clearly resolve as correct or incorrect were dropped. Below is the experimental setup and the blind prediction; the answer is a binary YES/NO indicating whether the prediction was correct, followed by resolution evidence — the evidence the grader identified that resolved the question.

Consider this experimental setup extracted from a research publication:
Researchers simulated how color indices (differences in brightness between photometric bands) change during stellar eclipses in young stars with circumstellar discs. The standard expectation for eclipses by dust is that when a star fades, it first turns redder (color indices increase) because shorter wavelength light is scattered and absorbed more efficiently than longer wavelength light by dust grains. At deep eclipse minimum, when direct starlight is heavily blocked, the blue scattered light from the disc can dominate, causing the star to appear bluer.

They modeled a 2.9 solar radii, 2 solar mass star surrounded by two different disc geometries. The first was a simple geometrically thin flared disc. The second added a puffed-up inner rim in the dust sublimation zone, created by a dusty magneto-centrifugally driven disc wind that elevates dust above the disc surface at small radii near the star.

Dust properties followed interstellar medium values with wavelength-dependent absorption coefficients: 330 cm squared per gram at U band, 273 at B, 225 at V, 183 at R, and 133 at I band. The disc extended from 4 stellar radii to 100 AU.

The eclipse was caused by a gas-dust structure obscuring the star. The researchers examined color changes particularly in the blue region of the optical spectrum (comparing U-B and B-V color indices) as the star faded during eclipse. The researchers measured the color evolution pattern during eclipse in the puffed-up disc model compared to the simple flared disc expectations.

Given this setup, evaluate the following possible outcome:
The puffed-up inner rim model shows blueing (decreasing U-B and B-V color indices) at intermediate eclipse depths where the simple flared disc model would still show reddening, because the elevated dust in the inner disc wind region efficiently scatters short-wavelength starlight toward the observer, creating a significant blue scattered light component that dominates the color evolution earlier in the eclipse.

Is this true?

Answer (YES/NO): NO